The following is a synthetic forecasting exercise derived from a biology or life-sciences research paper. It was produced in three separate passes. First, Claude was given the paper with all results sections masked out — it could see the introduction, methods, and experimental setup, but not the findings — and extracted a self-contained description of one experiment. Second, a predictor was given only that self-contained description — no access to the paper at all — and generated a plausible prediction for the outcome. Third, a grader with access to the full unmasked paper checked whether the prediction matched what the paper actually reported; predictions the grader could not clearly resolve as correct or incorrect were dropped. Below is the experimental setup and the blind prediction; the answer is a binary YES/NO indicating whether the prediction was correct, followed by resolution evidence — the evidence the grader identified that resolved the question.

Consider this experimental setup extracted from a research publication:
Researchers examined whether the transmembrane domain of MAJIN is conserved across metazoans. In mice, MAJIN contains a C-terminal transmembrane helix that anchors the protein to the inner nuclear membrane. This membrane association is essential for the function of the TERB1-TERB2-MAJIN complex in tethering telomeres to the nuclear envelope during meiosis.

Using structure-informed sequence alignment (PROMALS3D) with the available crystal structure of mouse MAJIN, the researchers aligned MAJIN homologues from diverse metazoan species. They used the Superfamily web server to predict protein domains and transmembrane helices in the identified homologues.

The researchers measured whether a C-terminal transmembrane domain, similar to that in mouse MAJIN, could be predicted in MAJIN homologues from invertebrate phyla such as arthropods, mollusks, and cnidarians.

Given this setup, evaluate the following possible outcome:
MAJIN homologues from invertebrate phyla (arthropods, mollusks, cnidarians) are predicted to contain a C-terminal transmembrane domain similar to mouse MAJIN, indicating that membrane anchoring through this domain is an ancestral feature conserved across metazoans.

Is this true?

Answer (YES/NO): NO